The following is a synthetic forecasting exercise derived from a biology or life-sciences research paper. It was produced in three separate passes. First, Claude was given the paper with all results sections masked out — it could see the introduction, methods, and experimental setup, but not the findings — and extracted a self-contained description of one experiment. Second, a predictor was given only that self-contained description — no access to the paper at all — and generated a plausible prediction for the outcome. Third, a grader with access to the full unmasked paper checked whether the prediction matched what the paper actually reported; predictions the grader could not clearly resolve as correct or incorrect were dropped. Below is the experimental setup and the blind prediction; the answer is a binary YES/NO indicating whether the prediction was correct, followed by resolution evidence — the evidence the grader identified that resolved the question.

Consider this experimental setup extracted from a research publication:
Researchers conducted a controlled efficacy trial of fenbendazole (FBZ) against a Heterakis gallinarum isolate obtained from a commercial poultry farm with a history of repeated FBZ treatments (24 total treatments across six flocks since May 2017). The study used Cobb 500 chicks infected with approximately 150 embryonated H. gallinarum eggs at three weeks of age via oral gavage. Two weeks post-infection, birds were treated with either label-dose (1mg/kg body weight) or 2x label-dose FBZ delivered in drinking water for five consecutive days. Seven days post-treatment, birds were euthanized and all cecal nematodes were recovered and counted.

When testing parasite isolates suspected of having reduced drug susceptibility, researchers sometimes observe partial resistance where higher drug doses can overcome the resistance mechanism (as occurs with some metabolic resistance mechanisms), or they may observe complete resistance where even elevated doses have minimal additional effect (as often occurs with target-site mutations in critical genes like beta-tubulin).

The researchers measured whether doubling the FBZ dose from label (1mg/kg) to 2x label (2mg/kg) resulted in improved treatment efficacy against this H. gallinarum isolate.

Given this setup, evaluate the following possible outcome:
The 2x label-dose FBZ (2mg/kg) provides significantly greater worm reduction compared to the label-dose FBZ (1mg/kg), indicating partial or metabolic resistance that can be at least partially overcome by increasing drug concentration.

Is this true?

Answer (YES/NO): NO